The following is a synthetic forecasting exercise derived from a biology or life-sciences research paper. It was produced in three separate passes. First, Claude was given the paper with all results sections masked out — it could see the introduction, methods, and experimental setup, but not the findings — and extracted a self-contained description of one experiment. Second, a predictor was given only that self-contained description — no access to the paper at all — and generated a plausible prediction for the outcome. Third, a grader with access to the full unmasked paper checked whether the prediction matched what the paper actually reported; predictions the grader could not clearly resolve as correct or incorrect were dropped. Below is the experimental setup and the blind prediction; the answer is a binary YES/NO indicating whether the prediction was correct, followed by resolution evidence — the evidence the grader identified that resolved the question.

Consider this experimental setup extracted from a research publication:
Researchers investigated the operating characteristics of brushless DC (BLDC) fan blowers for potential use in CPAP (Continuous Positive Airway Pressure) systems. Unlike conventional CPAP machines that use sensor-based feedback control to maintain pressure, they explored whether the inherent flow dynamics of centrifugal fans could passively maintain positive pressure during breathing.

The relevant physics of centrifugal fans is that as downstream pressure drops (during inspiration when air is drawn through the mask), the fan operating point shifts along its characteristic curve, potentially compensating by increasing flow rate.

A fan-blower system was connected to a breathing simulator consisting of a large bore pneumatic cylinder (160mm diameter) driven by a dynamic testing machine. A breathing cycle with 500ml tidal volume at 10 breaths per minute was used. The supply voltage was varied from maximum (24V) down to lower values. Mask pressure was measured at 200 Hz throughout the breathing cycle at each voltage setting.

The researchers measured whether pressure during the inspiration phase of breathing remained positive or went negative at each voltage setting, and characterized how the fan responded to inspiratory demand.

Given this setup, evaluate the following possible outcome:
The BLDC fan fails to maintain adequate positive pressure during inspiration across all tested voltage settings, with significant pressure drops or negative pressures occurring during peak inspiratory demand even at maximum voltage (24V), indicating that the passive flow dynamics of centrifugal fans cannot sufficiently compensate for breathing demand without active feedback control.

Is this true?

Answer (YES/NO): NO